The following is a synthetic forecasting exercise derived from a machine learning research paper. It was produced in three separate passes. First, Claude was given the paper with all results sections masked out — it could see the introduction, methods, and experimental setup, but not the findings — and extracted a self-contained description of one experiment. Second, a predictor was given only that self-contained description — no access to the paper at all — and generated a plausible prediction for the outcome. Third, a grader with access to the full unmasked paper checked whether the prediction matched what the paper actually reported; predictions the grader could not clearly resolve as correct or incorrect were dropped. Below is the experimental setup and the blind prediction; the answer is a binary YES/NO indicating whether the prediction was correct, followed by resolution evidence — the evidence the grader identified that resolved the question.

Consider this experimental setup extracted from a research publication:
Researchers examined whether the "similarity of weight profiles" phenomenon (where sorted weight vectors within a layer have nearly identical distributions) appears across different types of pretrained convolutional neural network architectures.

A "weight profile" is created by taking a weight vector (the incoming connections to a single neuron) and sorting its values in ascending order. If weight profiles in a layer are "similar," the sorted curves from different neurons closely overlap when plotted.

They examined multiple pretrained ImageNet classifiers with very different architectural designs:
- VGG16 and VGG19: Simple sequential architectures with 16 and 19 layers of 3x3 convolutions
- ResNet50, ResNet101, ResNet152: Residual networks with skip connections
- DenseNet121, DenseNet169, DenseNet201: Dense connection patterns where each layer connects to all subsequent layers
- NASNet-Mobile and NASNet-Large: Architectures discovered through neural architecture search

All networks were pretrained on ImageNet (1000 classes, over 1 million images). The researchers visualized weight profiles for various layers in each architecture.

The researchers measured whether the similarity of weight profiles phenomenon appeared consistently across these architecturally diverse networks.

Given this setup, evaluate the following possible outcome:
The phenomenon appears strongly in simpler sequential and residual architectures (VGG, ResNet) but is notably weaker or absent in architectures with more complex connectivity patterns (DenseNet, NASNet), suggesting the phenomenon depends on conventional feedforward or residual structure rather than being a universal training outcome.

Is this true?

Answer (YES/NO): NO